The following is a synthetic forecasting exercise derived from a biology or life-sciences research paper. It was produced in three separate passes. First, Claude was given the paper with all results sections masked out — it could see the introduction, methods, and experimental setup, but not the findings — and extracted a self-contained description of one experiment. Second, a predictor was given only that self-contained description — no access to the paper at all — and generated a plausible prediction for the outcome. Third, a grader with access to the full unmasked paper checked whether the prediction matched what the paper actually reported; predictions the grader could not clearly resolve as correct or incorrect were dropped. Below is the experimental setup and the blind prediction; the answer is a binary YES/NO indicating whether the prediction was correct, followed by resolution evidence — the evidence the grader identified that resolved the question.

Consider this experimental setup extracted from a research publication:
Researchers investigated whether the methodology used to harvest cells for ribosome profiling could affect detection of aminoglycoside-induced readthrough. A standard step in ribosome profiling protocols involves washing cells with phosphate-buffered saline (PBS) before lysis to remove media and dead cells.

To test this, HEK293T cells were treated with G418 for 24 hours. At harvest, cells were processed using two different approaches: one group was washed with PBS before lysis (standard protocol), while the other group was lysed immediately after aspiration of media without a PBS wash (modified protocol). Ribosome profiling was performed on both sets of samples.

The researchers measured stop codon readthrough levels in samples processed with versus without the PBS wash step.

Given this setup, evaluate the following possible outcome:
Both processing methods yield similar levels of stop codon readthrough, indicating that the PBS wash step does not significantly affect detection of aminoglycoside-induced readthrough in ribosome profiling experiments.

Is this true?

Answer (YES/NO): NO